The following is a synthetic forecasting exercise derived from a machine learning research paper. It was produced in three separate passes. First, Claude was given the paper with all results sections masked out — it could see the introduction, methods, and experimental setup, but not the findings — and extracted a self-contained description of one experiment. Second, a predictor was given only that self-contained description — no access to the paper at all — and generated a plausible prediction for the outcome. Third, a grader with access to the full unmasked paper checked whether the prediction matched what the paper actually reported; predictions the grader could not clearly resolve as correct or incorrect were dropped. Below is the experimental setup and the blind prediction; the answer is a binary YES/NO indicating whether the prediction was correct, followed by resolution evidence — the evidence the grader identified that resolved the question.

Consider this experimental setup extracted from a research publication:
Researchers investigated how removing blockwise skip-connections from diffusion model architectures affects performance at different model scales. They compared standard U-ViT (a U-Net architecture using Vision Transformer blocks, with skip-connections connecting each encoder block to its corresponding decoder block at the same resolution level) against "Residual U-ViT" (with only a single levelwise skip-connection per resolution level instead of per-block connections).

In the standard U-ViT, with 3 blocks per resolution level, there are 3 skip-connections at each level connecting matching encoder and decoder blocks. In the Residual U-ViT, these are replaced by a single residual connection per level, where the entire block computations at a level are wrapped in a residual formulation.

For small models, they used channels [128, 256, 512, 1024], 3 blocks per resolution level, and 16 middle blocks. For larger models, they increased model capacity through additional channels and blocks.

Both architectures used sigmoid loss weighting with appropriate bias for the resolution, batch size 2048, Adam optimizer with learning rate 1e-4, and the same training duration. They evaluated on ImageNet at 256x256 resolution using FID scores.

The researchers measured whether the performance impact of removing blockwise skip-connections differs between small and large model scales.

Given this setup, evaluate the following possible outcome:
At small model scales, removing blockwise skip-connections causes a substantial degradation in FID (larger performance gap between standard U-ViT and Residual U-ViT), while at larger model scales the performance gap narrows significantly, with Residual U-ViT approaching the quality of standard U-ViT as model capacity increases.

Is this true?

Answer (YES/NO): YES